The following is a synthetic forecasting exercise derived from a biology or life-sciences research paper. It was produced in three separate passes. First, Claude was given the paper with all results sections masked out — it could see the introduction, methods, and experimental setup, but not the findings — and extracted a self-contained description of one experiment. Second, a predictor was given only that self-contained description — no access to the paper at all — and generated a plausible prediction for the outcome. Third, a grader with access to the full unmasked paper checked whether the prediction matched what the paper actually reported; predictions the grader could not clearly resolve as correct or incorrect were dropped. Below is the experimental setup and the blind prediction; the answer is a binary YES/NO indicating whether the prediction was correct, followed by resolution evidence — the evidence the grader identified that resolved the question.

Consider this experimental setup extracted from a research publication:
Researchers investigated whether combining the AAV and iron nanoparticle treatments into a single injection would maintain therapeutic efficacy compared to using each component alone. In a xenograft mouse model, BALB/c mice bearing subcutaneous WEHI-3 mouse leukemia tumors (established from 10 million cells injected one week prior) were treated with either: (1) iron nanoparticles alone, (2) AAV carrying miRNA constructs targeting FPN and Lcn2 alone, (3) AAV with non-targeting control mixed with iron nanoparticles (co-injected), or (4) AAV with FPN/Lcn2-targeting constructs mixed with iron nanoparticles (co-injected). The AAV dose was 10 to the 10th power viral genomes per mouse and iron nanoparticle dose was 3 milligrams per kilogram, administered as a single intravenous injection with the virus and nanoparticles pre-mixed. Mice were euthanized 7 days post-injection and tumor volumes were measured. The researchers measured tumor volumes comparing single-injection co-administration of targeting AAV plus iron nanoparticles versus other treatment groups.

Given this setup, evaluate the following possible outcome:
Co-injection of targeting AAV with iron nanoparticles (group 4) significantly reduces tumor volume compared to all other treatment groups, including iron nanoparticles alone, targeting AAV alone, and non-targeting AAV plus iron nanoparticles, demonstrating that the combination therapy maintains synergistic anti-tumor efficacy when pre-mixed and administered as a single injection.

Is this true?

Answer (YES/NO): YES